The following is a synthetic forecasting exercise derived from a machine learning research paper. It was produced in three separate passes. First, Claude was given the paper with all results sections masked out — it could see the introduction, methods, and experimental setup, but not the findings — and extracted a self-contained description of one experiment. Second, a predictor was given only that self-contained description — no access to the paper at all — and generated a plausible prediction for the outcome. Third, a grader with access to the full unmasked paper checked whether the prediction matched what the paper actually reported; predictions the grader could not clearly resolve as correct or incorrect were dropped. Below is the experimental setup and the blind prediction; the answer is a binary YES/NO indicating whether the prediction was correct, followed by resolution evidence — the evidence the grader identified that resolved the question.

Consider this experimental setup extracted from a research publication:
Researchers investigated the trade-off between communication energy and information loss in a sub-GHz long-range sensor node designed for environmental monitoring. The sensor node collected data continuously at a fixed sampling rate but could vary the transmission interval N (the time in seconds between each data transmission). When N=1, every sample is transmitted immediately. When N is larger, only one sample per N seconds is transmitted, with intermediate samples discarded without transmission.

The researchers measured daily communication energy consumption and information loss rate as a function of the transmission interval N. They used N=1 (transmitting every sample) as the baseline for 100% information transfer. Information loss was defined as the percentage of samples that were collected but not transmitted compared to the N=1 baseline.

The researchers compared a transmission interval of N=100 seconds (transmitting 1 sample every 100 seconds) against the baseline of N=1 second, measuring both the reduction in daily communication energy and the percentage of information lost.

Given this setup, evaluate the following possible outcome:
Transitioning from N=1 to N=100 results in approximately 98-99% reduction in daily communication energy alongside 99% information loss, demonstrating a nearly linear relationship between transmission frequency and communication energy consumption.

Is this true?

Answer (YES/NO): YES